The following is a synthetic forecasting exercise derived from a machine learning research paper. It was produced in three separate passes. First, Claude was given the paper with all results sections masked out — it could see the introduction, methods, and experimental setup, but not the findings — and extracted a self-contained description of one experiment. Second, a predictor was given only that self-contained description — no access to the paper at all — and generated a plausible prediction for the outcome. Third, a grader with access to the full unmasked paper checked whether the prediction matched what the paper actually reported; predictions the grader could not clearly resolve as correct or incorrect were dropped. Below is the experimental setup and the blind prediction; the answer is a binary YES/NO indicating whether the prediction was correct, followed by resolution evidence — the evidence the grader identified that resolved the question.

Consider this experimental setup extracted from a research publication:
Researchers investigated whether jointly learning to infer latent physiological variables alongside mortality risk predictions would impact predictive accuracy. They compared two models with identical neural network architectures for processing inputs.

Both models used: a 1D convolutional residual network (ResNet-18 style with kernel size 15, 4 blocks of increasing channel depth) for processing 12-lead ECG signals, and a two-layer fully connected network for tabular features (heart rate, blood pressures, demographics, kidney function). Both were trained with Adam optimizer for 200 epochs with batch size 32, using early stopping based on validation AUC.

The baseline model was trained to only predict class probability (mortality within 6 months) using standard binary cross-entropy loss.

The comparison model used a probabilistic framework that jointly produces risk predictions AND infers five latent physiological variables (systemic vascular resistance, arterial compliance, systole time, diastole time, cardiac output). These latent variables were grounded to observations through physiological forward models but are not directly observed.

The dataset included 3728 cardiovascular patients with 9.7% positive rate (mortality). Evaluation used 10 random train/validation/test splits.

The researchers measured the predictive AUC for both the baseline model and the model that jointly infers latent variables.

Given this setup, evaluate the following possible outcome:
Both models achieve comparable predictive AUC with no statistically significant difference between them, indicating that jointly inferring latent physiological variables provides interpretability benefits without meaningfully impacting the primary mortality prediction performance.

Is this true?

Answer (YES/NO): YES